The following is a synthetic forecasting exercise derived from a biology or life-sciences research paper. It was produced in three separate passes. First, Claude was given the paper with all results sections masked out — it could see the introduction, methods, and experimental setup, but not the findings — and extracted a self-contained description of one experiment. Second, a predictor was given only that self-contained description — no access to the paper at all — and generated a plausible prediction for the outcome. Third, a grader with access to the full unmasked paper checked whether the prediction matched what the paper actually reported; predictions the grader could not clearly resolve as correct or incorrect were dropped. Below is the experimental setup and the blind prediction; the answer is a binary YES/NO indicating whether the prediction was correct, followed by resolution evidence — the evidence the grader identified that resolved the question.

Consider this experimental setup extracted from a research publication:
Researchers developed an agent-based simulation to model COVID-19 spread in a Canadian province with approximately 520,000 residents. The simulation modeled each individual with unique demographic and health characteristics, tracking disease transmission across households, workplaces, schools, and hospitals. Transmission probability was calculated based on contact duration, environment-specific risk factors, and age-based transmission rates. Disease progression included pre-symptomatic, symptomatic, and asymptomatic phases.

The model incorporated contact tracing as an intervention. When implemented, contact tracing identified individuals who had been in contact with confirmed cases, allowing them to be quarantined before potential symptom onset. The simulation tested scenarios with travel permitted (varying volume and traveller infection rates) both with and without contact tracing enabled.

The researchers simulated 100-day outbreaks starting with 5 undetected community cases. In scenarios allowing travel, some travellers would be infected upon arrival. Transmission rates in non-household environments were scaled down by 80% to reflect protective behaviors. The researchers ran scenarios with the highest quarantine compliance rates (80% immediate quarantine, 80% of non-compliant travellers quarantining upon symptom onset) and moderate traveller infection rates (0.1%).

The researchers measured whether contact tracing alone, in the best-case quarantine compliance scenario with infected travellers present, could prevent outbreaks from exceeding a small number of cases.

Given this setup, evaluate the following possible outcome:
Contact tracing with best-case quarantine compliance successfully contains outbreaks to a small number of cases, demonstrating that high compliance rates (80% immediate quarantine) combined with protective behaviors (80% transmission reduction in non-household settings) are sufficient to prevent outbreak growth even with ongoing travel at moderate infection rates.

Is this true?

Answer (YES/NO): NO